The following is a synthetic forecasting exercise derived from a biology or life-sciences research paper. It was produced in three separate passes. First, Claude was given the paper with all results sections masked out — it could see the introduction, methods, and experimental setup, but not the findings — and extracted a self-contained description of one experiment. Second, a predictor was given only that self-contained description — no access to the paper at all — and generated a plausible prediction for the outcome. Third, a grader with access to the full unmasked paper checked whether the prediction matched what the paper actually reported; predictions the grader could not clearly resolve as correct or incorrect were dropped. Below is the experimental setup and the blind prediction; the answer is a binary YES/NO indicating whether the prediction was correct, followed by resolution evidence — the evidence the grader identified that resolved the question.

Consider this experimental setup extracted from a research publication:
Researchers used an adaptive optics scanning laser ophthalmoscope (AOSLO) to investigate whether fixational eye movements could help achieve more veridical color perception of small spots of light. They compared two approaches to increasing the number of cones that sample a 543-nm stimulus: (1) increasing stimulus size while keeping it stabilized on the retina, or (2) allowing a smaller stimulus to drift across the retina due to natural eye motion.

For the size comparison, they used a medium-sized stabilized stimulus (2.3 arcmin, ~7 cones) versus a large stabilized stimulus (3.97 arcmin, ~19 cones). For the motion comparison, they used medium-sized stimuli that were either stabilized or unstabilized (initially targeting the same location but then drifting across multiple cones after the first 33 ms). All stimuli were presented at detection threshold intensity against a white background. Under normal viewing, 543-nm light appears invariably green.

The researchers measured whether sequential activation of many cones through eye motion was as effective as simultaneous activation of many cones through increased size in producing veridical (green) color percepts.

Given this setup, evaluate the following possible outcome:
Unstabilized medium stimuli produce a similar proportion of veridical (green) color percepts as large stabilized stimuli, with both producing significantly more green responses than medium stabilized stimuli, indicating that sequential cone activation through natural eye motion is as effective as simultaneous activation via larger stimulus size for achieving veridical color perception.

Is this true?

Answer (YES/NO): NO